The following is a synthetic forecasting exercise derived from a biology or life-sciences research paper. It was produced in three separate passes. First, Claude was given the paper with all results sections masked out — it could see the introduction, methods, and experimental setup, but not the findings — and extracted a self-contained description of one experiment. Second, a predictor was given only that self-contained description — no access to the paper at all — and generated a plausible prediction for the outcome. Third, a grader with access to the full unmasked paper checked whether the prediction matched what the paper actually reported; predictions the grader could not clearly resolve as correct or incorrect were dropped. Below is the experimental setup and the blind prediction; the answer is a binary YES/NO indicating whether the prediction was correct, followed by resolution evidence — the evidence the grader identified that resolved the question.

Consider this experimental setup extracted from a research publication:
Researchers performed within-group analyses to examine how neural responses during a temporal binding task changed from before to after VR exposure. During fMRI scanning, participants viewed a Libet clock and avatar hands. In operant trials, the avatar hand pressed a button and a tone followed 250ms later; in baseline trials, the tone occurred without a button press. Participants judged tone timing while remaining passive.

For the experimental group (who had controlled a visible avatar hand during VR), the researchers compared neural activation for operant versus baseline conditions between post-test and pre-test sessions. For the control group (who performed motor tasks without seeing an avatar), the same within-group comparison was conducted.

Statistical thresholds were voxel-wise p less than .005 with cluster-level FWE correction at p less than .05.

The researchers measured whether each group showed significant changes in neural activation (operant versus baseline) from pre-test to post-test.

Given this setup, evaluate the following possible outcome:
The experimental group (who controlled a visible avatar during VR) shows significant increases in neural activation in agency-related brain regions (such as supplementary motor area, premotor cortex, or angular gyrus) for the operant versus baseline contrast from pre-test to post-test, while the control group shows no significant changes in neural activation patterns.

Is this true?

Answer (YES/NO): NO